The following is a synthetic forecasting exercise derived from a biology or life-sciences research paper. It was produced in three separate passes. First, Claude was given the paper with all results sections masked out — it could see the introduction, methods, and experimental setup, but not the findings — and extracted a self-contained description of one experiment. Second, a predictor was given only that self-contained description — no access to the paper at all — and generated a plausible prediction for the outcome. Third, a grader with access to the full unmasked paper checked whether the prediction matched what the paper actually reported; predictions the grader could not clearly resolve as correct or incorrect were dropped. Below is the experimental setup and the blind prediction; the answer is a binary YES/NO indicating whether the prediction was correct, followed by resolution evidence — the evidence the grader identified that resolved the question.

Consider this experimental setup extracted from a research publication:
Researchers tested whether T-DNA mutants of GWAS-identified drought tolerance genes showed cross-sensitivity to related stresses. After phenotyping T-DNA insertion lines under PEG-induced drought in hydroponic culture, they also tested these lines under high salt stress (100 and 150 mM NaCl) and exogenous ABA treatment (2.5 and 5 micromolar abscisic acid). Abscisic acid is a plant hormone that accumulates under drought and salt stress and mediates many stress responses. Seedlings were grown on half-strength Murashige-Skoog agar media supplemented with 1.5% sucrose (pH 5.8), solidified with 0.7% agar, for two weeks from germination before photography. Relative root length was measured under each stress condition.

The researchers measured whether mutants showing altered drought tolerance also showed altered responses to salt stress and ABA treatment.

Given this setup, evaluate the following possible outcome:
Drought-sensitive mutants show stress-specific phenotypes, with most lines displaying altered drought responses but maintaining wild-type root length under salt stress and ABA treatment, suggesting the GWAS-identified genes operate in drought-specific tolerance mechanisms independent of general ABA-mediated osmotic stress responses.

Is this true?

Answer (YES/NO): NO